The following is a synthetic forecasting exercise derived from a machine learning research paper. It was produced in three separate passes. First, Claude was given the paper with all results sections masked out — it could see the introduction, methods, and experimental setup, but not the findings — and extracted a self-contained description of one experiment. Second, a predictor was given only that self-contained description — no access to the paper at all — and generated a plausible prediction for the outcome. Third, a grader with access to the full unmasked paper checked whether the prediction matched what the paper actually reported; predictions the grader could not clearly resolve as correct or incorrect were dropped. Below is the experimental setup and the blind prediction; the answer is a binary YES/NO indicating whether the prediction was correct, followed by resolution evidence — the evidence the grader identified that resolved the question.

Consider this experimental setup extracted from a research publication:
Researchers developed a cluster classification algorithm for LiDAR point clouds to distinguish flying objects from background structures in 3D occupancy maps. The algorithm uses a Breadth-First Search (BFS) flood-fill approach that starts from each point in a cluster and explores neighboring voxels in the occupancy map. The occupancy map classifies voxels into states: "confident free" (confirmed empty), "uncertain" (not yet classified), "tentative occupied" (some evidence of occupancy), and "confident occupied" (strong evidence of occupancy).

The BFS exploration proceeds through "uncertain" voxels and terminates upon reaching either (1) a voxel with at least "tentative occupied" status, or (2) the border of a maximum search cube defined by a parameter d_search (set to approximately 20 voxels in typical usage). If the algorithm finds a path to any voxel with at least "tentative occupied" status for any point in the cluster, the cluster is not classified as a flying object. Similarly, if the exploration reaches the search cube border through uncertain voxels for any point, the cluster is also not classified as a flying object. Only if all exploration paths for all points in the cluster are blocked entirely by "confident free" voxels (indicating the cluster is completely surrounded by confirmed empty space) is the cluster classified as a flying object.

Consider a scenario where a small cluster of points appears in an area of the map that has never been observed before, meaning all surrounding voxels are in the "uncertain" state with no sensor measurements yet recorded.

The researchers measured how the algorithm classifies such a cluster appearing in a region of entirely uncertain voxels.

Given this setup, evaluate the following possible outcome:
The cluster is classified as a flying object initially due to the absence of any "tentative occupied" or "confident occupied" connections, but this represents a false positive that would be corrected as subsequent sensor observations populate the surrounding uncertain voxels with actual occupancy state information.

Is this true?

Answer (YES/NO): NO